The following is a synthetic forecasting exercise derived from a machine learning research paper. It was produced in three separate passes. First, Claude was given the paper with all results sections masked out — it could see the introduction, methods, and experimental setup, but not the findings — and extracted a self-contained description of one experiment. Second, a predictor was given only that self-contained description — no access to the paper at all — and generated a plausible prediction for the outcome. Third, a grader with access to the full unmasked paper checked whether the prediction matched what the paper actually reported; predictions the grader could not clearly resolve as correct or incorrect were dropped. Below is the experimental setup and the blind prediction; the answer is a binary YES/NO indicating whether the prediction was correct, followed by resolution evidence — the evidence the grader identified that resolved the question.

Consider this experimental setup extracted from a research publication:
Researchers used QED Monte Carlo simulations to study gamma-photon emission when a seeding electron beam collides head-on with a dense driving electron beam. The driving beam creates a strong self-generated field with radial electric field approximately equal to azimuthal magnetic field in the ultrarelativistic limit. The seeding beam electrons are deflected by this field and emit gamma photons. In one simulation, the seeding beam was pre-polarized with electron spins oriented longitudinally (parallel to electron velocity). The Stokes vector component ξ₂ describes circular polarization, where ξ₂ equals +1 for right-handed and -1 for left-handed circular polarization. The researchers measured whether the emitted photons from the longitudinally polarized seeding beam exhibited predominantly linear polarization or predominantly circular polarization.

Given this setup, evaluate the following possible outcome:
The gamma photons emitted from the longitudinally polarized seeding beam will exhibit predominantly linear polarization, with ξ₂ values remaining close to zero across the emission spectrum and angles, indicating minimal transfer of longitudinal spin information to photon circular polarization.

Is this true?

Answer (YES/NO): NO